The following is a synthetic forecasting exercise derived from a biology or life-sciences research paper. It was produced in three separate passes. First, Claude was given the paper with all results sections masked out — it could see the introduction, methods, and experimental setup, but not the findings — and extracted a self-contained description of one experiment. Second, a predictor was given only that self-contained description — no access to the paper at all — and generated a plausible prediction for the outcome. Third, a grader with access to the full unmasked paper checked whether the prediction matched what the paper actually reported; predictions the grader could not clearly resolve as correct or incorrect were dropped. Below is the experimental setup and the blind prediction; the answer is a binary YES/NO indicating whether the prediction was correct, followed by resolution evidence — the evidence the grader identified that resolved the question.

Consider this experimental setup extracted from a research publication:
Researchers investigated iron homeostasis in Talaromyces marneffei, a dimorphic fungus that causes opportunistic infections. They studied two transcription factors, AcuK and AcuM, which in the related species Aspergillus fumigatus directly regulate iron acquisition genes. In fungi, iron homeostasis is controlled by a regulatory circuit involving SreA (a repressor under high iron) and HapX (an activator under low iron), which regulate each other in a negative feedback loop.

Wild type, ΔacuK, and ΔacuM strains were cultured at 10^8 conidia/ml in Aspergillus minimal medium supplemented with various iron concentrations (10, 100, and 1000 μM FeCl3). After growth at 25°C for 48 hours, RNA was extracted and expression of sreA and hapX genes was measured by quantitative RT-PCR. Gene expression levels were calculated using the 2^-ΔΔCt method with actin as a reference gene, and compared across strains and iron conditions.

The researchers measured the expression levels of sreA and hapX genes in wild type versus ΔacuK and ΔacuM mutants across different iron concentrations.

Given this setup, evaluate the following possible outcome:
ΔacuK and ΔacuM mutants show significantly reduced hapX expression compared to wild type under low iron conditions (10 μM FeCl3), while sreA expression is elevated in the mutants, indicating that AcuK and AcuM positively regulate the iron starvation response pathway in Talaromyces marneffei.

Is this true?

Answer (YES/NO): NO